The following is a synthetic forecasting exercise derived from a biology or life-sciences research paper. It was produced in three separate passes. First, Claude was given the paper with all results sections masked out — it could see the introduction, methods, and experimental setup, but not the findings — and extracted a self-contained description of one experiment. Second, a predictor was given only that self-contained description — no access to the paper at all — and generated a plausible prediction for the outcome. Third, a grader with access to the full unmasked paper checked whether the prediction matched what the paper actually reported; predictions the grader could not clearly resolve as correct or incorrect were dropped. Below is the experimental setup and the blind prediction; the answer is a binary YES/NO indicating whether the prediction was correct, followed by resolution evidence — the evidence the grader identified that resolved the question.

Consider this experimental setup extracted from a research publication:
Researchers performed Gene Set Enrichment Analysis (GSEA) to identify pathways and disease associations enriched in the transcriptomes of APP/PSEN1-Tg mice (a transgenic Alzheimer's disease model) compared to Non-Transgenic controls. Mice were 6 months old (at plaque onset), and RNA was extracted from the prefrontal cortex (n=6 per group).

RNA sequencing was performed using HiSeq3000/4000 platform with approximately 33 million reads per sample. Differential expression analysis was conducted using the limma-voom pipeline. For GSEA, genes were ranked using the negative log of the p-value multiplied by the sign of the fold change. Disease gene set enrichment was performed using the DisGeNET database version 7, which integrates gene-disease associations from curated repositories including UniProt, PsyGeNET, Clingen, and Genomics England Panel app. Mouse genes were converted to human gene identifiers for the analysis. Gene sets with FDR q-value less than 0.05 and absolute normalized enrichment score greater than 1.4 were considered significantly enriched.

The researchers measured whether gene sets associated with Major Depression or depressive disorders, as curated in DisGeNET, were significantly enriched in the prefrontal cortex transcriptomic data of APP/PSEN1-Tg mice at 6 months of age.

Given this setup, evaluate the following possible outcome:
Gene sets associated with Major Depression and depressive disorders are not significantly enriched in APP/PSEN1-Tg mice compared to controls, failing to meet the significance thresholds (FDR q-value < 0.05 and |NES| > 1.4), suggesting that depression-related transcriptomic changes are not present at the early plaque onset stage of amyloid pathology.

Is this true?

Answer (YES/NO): NO